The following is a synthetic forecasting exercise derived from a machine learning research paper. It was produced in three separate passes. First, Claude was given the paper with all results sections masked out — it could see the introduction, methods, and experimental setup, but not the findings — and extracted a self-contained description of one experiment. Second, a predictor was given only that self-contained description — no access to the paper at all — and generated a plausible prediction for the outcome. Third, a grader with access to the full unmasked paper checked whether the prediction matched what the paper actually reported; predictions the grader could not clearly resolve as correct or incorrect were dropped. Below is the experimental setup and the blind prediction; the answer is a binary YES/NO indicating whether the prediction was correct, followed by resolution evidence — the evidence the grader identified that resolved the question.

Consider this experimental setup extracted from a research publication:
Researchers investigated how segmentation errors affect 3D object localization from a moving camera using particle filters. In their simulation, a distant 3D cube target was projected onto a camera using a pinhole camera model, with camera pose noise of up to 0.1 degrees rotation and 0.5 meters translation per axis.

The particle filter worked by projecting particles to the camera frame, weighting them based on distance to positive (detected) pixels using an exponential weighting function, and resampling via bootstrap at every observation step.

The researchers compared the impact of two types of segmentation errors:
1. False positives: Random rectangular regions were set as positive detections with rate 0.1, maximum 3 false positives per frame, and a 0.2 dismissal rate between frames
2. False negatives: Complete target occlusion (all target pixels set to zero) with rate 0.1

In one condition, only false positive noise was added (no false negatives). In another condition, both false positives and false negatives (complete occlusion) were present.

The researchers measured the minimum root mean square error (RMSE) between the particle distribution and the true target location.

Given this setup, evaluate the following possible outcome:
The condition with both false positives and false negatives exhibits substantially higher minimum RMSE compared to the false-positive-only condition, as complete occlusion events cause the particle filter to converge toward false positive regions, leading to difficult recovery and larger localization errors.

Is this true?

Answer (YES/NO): NO